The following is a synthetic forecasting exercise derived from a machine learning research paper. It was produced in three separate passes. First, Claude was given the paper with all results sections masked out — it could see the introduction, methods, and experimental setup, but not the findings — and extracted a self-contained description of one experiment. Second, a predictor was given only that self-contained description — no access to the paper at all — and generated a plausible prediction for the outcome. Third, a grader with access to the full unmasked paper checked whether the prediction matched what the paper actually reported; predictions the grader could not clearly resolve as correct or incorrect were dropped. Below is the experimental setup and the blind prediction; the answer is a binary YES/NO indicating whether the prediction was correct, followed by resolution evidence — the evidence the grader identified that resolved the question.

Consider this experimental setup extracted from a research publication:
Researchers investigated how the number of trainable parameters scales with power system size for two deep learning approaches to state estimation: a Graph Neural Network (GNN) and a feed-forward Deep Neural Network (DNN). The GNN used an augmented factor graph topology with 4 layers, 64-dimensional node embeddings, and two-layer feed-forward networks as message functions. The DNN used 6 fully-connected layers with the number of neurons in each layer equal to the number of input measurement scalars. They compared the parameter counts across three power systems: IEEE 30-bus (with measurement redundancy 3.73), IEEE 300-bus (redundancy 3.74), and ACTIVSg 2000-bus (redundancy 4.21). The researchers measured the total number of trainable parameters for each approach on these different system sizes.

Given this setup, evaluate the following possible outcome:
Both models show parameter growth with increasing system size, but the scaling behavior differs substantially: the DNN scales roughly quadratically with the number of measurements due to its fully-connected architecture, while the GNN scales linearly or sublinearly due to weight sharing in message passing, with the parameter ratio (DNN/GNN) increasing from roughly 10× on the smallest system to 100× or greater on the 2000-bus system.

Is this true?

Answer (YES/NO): NO